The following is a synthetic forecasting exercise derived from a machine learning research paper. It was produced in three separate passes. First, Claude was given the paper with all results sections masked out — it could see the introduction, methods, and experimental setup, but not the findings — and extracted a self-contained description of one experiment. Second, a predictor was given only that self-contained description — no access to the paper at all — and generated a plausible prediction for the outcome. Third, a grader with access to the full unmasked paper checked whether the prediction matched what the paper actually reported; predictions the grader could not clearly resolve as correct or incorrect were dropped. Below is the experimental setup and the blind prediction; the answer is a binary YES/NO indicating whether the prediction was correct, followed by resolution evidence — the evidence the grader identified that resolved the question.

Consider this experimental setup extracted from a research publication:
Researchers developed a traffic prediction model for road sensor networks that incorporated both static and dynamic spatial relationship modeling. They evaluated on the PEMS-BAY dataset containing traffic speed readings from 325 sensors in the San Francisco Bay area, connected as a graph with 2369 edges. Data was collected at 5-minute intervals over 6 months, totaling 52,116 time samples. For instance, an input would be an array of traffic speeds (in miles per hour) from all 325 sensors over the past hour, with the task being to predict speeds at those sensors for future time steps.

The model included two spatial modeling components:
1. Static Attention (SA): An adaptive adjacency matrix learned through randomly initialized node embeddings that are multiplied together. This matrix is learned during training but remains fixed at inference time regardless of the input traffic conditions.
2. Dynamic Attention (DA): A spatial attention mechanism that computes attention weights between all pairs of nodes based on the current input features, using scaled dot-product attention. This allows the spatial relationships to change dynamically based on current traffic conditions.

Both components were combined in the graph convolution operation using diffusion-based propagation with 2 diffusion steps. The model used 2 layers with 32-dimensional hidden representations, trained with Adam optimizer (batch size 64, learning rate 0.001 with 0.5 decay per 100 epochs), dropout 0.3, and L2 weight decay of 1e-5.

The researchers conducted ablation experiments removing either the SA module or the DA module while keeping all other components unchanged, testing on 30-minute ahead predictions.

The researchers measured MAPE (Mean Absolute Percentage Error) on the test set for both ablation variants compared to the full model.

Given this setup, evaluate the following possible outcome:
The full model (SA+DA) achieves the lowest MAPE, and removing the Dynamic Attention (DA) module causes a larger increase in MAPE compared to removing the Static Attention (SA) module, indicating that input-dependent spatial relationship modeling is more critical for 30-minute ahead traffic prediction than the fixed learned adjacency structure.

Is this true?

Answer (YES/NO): NO